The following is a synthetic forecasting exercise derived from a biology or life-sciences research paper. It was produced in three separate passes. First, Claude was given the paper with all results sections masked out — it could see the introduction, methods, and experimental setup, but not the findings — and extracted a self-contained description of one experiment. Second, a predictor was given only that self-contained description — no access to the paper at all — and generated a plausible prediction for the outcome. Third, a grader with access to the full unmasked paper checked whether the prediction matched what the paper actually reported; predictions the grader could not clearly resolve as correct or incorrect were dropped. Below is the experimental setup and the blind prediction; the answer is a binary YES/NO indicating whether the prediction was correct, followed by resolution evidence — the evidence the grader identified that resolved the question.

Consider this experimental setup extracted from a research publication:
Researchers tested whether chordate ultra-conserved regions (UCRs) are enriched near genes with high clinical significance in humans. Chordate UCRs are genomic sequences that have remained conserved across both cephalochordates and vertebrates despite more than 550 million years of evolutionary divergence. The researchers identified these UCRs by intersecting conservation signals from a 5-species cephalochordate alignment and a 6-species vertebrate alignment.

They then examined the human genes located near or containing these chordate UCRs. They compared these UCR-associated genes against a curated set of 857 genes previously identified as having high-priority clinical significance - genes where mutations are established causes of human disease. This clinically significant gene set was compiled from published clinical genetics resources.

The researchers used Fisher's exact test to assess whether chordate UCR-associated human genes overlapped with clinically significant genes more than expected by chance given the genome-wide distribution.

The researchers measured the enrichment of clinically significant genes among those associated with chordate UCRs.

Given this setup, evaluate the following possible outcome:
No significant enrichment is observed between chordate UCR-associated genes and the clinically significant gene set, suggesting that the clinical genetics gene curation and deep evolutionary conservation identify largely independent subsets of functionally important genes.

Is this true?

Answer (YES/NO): NO